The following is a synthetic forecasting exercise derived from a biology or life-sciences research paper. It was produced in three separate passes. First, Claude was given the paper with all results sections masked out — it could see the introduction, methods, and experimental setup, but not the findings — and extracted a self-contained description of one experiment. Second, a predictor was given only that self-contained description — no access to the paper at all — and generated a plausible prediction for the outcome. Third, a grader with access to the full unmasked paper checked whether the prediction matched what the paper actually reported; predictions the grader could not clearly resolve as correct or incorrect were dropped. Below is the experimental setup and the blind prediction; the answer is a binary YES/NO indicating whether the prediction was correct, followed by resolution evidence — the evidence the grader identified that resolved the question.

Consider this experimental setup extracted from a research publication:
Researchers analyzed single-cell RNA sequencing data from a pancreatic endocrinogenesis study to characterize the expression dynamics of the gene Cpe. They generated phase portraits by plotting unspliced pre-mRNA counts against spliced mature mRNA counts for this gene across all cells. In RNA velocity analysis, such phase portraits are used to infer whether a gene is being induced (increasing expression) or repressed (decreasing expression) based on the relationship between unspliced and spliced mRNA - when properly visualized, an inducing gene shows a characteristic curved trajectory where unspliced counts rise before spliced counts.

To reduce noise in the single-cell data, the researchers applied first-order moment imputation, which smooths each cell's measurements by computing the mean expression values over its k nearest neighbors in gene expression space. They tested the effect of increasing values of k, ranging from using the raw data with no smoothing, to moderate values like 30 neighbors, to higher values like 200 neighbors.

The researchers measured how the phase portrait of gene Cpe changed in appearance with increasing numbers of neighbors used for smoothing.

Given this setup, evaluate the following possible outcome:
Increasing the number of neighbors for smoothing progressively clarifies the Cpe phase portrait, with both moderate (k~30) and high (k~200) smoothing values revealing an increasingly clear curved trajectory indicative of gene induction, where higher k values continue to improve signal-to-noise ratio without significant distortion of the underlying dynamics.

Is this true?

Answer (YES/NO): NO